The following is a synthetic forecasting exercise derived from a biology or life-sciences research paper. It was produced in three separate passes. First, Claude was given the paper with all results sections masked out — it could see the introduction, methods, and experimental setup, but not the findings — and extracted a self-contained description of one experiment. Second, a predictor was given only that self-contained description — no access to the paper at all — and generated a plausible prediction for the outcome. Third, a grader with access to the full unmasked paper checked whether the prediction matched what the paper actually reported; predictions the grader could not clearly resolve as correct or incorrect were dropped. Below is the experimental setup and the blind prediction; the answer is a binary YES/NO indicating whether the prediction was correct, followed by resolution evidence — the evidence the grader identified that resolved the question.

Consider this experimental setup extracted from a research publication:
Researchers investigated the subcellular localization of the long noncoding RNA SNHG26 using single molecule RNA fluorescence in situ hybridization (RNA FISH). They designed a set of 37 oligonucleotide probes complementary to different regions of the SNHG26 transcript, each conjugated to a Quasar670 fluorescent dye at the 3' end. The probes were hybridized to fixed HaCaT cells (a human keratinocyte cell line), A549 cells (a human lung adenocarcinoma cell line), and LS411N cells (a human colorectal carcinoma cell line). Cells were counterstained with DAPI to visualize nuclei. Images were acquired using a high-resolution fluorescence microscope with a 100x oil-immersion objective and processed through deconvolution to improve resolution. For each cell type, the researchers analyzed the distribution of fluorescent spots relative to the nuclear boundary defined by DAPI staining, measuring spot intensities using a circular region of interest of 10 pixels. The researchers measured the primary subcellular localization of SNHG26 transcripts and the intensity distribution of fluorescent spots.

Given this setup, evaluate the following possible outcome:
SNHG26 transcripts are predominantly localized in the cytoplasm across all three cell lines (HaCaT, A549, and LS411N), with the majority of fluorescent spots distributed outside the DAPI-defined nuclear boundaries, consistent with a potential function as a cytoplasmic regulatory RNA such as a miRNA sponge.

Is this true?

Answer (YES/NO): NO